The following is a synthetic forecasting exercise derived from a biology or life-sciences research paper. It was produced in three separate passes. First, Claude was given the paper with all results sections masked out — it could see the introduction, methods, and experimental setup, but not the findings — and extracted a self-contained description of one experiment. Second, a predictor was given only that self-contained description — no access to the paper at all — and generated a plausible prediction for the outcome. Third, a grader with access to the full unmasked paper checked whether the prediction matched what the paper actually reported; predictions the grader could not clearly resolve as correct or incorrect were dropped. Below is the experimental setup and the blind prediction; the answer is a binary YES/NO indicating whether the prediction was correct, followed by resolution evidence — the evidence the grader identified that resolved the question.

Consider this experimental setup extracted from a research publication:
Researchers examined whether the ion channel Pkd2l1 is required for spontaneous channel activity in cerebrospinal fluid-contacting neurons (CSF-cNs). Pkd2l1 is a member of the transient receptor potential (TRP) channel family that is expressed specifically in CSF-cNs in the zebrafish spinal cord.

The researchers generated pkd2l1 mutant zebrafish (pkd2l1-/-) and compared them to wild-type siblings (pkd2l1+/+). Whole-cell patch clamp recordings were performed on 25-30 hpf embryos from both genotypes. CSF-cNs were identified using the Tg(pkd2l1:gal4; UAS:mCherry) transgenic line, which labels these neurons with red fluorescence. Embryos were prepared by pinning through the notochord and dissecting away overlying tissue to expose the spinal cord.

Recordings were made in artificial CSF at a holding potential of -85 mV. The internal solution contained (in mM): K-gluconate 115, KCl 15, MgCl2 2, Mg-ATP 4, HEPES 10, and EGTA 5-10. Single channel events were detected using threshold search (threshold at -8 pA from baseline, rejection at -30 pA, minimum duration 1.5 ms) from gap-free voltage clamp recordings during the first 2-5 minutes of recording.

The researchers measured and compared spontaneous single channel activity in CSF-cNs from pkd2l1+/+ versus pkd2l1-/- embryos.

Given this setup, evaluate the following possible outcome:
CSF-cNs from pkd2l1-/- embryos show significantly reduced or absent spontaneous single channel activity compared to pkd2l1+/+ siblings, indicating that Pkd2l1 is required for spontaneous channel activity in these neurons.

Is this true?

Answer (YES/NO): YES